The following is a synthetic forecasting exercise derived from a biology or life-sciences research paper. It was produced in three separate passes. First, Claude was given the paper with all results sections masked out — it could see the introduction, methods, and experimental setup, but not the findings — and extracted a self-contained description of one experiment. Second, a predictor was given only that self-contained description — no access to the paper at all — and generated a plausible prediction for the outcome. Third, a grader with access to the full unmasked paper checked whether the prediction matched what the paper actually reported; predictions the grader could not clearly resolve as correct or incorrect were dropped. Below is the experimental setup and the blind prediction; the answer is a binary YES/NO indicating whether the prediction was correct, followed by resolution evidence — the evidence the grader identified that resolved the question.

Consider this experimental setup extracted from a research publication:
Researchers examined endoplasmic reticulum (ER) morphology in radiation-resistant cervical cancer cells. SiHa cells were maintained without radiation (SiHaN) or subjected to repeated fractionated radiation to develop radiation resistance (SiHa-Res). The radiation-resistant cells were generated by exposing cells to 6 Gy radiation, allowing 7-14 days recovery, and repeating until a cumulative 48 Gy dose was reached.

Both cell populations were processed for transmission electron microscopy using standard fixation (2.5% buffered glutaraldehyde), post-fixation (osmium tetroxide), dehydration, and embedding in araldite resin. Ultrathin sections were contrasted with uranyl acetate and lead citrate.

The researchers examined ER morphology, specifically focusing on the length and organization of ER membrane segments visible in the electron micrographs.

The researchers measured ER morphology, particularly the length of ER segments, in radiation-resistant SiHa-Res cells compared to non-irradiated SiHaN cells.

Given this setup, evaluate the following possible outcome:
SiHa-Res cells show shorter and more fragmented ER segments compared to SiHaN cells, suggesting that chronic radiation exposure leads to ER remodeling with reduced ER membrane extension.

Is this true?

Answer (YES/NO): YES